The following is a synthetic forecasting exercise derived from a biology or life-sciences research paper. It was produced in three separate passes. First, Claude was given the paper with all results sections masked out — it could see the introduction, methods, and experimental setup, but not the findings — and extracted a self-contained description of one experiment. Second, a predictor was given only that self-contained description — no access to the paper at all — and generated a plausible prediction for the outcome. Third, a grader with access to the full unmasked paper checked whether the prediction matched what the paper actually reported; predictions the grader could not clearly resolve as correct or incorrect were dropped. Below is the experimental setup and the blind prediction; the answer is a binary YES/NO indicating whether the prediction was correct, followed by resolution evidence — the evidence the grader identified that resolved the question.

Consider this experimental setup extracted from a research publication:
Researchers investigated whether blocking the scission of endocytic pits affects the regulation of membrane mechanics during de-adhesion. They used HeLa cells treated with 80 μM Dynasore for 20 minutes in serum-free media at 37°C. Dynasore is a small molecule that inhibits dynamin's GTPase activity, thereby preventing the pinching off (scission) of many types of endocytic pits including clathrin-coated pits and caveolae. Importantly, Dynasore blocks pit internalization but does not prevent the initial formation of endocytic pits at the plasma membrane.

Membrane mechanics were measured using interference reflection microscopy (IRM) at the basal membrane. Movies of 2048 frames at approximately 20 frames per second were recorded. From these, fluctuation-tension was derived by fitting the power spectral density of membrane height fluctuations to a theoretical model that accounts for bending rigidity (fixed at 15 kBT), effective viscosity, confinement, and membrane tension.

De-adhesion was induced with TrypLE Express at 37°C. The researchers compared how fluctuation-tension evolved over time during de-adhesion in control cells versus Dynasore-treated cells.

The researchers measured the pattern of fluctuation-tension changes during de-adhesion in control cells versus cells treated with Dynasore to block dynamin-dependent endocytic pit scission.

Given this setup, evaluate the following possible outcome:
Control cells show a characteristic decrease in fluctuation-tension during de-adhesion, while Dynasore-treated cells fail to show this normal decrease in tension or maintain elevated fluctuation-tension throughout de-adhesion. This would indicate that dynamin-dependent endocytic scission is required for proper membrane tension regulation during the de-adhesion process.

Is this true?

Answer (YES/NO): NO